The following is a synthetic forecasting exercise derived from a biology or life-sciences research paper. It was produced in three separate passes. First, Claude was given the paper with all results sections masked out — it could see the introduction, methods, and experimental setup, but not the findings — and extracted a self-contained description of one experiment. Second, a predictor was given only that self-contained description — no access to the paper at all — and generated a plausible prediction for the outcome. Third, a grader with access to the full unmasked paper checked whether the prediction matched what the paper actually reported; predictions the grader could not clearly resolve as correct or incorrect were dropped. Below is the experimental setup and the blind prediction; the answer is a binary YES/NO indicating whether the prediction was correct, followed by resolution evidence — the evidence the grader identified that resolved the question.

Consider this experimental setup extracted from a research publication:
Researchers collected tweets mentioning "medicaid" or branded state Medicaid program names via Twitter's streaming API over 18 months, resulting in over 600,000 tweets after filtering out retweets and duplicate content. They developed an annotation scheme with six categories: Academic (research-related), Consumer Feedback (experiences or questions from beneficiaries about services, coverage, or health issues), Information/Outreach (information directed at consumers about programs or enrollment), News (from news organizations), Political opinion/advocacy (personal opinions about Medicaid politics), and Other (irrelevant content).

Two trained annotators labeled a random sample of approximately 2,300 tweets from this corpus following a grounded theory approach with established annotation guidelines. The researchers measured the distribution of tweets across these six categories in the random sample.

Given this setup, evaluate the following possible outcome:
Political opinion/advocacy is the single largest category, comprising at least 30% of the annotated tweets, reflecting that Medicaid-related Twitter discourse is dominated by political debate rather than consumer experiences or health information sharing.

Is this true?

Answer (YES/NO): YES